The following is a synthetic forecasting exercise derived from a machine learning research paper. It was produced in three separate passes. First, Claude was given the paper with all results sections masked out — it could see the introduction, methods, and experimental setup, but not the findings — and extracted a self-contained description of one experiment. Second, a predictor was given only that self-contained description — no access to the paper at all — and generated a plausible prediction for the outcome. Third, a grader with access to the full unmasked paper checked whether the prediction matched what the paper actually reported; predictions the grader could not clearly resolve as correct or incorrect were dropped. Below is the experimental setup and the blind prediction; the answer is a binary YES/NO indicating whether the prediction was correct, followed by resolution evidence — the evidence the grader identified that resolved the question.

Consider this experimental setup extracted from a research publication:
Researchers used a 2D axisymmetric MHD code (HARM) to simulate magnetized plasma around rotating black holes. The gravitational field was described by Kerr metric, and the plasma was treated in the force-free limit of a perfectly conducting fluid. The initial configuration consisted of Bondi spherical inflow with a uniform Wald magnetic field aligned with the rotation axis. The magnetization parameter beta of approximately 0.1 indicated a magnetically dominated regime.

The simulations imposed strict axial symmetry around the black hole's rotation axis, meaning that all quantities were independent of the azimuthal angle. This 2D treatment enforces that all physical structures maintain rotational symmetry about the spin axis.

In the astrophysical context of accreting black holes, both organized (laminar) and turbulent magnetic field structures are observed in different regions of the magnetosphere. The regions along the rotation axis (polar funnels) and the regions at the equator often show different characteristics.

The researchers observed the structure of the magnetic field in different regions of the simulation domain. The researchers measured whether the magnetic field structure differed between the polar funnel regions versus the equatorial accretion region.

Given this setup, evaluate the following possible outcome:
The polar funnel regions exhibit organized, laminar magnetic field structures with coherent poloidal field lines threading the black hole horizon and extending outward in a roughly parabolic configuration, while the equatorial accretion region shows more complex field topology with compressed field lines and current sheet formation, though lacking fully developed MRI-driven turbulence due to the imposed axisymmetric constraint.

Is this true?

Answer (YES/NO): NO